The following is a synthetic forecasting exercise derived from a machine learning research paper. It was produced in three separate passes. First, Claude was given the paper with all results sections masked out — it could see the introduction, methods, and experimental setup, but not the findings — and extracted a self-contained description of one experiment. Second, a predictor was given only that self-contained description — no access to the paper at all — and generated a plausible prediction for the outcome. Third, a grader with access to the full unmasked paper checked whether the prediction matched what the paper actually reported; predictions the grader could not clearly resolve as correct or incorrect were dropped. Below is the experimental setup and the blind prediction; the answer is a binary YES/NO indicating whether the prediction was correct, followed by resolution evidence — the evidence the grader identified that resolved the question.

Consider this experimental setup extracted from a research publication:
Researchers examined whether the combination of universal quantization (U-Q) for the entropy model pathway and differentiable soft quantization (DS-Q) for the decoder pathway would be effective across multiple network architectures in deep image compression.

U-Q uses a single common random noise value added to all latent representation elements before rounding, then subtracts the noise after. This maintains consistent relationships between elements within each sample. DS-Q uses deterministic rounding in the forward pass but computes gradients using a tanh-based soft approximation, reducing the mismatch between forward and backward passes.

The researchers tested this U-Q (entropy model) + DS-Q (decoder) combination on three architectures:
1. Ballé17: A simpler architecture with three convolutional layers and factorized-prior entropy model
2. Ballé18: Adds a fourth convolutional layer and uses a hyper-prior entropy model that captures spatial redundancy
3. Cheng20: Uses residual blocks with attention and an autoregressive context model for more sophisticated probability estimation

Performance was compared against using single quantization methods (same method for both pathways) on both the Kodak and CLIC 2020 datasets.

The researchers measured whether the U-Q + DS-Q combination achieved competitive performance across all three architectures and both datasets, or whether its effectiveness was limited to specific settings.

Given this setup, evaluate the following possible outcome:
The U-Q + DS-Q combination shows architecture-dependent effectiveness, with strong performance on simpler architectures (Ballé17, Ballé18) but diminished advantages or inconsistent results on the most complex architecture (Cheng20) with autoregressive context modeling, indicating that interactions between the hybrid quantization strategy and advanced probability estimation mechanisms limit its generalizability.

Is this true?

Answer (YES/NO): YES